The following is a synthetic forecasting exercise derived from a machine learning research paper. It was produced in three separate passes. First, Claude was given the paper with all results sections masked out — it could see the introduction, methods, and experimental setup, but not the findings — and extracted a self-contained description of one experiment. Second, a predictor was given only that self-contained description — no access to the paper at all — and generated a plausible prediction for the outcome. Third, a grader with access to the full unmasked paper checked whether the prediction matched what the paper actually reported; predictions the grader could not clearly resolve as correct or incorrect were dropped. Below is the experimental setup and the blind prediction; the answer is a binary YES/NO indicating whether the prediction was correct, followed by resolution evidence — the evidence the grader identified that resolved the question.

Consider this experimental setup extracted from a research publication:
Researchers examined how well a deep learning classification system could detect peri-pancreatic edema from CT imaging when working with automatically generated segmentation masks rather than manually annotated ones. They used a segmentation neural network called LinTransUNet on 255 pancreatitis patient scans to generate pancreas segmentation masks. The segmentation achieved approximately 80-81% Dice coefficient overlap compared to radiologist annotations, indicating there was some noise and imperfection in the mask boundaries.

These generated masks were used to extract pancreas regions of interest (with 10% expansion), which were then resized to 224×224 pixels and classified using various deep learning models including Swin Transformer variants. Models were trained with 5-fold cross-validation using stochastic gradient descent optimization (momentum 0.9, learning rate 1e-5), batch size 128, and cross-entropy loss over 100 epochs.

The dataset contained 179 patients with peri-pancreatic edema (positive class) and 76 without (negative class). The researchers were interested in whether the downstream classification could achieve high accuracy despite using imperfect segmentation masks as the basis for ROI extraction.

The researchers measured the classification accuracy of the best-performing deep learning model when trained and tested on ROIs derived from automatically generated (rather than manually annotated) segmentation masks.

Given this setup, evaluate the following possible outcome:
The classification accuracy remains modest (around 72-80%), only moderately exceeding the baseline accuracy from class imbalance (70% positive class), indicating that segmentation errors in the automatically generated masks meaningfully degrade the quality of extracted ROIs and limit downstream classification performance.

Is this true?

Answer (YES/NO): NO